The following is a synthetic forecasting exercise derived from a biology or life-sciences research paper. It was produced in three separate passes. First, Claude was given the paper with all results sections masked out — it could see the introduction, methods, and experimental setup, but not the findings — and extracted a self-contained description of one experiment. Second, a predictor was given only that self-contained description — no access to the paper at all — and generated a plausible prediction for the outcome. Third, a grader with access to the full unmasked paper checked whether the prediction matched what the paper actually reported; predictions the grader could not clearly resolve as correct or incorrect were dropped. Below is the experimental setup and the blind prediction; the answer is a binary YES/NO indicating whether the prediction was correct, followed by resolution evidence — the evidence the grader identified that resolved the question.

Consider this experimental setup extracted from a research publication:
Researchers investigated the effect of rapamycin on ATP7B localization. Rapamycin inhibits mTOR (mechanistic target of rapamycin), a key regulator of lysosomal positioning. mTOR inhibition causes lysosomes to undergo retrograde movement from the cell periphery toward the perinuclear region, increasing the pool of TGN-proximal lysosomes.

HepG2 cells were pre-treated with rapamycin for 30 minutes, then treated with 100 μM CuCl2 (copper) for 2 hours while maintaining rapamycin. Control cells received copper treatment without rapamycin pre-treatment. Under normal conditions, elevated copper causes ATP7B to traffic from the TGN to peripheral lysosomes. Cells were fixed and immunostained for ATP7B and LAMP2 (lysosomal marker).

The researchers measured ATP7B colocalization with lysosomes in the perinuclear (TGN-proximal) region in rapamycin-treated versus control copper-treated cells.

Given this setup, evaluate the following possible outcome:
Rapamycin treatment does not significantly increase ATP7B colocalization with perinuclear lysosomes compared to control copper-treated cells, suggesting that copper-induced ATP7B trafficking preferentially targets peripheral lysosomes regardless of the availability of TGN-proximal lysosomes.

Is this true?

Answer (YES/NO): NO